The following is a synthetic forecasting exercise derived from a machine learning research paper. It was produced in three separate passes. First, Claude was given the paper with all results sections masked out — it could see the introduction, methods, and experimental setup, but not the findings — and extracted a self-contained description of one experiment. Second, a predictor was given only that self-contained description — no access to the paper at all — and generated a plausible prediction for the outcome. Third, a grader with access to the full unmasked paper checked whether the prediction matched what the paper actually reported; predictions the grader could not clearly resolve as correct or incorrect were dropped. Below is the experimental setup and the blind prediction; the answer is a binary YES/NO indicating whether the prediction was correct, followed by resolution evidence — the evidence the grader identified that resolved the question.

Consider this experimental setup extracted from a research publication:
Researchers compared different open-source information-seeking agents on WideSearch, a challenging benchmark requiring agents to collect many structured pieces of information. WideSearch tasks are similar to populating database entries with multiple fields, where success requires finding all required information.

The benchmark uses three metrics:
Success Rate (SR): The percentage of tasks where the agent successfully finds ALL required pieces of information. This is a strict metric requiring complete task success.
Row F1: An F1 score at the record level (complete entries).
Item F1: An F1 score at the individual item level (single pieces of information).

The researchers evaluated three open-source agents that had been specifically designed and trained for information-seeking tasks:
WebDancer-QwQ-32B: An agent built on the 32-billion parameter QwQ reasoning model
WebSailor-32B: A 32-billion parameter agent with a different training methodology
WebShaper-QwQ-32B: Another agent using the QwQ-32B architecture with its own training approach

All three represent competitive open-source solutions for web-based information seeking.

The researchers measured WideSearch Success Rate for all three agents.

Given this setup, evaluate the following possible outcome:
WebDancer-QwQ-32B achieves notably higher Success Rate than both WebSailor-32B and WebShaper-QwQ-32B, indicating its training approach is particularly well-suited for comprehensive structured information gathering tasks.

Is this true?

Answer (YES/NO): NO